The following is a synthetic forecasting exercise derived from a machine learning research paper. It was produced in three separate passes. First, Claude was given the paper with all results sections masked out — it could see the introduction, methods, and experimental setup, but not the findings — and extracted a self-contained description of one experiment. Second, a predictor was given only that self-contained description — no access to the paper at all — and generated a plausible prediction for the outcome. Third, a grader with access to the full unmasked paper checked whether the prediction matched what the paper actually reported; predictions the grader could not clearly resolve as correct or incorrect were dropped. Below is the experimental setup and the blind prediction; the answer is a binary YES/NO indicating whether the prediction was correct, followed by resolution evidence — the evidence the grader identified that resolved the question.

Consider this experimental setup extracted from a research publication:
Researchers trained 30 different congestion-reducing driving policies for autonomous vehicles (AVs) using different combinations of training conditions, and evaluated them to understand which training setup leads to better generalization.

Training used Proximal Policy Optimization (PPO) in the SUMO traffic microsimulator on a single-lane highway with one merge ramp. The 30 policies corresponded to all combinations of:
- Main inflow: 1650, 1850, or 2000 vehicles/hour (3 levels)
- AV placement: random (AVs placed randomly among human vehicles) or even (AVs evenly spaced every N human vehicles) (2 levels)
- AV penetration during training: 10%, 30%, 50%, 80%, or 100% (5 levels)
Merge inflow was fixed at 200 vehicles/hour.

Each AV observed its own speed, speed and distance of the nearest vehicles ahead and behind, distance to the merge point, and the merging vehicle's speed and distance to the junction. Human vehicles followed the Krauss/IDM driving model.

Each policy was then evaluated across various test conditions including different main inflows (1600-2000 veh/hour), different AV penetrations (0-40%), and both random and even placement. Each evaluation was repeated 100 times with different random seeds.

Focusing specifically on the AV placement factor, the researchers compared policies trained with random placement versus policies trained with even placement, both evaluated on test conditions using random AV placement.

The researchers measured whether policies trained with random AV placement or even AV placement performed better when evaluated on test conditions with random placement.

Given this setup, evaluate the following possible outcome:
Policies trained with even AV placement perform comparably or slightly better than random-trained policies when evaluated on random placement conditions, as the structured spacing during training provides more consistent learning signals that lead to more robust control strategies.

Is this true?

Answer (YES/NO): NO